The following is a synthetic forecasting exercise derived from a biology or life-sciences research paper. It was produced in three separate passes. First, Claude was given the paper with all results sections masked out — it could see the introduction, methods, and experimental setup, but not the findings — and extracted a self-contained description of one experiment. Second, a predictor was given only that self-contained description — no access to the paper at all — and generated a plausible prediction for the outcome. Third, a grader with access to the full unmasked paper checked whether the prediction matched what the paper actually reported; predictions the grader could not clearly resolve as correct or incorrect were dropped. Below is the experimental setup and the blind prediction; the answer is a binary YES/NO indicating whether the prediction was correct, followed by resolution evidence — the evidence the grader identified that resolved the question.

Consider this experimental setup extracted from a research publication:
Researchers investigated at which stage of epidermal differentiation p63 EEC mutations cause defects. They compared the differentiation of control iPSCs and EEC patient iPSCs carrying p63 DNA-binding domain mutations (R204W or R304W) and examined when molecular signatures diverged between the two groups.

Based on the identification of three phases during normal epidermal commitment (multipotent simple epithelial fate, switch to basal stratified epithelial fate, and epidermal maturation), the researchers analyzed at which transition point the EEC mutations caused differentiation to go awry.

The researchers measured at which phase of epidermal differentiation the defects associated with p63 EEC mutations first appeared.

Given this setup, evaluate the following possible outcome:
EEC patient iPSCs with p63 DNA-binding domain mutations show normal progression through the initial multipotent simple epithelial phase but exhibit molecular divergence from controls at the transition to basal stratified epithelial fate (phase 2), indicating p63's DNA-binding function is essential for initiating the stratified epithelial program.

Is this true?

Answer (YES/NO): YES